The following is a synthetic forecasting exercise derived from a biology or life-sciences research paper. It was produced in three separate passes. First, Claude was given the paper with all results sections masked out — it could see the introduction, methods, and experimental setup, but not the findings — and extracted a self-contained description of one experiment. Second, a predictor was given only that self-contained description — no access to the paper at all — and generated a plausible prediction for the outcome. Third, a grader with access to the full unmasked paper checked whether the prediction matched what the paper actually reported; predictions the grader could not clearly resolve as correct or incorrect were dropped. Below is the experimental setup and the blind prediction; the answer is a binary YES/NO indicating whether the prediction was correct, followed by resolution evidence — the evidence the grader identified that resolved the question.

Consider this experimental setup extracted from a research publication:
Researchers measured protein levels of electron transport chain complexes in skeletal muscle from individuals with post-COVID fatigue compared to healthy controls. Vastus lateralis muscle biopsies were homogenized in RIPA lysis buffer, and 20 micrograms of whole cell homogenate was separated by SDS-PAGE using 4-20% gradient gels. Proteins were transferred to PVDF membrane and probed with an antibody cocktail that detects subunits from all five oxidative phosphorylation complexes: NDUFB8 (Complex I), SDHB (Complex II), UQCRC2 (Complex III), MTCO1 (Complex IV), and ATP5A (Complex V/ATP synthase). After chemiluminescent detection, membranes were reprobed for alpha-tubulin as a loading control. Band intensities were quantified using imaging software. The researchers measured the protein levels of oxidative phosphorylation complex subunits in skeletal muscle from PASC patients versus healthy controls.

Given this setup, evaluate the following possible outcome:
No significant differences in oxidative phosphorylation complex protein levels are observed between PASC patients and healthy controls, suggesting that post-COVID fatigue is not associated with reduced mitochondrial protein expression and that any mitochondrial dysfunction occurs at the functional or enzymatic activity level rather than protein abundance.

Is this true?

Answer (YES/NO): NO